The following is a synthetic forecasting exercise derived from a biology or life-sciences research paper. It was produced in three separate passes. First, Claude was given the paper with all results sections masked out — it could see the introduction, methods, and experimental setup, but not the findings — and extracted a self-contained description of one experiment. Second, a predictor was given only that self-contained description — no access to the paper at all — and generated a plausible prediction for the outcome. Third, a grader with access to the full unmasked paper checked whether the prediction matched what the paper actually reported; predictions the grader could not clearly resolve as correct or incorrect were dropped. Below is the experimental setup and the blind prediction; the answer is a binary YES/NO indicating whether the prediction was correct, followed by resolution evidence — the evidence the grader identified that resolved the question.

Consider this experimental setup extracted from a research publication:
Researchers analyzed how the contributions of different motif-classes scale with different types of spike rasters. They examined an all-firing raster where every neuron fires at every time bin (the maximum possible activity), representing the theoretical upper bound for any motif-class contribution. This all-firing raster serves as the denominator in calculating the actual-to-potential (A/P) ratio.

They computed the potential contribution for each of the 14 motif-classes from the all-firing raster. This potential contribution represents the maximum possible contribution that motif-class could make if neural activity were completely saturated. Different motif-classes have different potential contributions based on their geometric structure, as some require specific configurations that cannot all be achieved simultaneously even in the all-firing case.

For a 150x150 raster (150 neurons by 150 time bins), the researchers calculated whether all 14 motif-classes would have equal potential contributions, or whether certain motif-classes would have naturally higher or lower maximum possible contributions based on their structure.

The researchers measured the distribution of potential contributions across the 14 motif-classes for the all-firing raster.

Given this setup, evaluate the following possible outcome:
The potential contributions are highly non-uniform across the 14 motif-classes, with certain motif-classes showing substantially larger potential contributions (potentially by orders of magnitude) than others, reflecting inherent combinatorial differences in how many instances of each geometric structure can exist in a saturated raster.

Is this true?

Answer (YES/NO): YES